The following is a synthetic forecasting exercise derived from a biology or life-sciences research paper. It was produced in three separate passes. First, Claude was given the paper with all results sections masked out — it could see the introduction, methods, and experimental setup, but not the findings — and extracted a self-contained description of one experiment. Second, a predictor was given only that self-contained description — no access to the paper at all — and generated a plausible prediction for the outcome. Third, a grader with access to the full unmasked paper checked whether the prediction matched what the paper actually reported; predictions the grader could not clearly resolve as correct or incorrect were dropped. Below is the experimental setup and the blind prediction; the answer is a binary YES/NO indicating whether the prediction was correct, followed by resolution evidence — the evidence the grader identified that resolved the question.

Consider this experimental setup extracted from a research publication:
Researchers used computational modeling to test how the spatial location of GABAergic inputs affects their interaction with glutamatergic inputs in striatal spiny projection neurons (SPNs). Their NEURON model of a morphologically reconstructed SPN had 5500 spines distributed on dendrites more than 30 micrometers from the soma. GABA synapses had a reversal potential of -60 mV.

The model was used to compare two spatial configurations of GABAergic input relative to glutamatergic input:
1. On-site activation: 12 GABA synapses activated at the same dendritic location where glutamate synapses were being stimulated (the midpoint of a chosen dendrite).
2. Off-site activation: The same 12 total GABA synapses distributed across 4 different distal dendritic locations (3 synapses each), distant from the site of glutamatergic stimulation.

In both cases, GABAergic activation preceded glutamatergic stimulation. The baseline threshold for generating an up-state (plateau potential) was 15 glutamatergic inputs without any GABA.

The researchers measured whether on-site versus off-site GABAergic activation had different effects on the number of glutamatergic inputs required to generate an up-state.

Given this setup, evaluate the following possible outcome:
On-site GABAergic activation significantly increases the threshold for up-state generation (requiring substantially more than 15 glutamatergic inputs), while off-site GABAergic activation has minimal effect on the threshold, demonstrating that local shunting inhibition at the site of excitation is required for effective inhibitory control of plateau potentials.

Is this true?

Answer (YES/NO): NO